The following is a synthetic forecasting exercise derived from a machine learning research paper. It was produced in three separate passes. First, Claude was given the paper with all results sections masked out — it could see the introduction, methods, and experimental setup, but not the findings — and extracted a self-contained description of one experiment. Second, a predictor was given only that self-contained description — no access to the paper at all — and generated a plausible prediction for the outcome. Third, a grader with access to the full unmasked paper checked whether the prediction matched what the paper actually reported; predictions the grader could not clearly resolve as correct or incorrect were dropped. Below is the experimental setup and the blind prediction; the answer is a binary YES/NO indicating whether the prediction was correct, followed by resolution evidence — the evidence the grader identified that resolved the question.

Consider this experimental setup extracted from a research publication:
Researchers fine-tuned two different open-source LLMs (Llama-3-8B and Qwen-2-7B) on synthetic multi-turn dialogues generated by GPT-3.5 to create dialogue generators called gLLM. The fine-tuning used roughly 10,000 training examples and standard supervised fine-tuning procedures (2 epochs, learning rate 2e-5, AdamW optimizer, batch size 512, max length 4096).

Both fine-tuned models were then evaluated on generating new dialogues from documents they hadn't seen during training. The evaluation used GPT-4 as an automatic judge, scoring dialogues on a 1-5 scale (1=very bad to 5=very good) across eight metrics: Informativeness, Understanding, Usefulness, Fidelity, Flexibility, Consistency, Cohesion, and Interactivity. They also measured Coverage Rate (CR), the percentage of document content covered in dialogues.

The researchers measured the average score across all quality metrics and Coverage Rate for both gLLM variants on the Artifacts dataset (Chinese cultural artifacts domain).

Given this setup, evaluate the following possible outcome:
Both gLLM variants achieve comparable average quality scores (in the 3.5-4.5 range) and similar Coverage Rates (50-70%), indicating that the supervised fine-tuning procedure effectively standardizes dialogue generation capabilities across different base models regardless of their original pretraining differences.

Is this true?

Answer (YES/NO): YES